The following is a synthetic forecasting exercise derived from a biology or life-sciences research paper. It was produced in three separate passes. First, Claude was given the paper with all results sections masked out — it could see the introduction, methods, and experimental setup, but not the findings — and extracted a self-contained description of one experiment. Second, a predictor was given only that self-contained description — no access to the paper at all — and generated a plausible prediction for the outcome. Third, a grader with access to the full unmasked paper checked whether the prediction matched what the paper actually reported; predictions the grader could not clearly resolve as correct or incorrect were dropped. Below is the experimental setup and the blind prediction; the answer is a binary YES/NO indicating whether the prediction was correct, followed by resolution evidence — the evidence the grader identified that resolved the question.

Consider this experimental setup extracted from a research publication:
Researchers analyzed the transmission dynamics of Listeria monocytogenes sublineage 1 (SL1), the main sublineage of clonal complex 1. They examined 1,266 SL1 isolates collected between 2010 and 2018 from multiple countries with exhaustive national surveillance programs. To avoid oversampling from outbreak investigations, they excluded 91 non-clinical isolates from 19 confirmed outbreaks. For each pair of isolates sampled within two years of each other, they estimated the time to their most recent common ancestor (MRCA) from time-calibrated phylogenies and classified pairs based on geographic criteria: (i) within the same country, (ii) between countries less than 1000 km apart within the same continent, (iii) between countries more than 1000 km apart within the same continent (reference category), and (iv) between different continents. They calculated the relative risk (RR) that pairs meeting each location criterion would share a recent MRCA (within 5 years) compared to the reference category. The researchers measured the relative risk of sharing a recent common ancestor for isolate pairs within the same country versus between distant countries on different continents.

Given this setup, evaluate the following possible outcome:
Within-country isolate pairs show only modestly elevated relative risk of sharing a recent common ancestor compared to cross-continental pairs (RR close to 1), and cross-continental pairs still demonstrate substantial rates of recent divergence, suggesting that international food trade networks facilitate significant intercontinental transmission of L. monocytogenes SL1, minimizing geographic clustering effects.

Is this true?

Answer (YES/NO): NO